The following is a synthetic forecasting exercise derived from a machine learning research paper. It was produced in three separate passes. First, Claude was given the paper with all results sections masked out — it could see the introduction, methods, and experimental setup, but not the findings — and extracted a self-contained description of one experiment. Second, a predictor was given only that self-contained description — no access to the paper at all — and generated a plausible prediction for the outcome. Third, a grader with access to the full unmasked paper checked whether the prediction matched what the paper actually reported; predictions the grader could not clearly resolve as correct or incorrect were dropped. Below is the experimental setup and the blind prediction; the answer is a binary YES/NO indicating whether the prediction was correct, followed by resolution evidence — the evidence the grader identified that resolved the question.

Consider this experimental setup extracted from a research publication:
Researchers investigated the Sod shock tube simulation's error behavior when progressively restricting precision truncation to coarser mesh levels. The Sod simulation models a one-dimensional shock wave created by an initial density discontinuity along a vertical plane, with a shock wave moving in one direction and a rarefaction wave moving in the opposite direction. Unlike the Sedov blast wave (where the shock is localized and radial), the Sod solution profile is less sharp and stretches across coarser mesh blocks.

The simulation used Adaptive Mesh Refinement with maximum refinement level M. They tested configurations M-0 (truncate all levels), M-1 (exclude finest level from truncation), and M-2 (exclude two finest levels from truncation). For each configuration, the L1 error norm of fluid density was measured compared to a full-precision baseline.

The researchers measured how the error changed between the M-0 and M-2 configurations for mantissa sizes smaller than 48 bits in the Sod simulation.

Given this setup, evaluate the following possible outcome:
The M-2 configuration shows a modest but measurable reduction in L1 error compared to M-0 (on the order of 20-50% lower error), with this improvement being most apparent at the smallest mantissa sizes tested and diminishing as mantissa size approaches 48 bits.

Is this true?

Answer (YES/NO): NO